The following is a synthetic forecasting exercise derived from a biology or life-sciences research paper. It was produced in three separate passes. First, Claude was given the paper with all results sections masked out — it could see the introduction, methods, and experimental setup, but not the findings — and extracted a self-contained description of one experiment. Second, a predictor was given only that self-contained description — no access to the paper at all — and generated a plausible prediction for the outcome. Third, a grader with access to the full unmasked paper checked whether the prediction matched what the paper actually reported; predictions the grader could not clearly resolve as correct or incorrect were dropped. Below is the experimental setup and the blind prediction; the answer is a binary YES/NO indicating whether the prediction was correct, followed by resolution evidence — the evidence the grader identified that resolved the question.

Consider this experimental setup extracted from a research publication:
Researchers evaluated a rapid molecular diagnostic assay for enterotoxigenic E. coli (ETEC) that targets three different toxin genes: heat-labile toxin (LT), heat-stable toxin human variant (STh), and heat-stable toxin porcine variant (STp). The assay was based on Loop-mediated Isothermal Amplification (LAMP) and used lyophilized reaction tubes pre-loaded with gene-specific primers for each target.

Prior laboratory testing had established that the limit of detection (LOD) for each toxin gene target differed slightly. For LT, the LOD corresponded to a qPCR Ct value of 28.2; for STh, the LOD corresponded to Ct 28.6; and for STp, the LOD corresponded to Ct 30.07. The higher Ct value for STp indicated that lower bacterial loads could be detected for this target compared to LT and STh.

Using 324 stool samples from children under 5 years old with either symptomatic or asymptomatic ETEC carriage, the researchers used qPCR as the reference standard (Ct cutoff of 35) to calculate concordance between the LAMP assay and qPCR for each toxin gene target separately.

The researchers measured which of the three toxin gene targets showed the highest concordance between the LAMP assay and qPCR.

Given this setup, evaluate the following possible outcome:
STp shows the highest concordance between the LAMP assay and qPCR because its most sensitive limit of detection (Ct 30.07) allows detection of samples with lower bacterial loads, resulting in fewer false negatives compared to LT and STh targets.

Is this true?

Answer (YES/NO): YES